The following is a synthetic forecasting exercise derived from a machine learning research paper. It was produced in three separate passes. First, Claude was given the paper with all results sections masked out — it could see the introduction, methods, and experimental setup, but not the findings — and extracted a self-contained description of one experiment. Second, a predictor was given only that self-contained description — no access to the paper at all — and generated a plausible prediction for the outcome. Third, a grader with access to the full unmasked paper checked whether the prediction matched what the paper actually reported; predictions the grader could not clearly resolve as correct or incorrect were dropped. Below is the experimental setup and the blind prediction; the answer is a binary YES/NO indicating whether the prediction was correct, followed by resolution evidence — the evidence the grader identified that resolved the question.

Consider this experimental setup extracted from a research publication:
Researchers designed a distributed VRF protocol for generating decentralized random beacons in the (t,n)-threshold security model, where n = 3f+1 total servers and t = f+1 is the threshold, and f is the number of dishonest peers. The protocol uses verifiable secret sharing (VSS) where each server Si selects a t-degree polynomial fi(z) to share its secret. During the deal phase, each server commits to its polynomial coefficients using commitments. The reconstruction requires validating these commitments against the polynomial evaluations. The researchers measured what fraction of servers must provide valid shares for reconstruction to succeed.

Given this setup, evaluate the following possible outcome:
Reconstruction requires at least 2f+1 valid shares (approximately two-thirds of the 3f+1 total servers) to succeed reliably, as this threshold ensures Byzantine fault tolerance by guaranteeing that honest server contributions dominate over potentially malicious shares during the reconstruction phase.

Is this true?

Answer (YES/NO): NO